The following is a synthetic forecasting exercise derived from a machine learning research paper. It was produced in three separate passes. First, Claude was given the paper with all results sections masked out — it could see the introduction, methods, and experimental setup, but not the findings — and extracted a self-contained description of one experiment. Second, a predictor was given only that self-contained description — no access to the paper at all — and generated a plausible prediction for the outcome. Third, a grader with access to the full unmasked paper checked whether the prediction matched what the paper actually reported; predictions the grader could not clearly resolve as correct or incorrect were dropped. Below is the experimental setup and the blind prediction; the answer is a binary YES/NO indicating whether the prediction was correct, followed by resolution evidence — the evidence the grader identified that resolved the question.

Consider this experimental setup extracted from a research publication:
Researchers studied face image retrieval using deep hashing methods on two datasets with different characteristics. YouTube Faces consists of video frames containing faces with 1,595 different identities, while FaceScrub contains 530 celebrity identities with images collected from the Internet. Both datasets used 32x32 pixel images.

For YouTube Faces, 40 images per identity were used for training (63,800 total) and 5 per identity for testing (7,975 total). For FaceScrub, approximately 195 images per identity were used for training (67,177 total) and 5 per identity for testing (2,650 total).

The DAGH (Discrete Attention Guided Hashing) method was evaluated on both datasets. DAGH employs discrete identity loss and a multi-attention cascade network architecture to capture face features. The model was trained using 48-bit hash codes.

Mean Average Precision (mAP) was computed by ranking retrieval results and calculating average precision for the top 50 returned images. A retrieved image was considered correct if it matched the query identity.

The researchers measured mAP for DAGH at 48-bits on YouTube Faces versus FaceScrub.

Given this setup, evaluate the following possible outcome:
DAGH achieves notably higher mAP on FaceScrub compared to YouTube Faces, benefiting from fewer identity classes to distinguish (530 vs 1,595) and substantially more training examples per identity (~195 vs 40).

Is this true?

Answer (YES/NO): NO